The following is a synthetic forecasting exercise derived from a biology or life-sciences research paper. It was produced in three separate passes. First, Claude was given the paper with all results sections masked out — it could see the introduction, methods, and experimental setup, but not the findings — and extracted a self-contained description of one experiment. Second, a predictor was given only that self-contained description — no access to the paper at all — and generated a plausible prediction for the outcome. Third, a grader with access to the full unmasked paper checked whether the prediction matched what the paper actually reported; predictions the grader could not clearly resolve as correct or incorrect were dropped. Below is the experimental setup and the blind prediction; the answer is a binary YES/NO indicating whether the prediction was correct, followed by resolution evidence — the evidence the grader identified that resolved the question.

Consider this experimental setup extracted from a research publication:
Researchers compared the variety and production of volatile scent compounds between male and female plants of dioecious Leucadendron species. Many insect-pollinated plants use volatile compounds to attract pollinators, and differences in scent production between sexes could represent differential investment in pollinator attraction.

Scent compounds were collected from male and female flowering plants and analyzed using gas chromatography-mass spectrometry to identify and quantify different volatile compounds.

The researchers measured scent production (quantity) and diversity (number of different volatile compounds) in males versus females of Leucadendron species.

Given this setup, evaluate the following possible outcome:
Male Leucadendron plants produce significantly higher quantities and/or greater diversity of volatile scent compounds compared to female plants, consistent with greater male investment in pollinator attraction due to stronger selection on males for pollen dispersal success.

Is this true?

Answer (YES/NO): YES